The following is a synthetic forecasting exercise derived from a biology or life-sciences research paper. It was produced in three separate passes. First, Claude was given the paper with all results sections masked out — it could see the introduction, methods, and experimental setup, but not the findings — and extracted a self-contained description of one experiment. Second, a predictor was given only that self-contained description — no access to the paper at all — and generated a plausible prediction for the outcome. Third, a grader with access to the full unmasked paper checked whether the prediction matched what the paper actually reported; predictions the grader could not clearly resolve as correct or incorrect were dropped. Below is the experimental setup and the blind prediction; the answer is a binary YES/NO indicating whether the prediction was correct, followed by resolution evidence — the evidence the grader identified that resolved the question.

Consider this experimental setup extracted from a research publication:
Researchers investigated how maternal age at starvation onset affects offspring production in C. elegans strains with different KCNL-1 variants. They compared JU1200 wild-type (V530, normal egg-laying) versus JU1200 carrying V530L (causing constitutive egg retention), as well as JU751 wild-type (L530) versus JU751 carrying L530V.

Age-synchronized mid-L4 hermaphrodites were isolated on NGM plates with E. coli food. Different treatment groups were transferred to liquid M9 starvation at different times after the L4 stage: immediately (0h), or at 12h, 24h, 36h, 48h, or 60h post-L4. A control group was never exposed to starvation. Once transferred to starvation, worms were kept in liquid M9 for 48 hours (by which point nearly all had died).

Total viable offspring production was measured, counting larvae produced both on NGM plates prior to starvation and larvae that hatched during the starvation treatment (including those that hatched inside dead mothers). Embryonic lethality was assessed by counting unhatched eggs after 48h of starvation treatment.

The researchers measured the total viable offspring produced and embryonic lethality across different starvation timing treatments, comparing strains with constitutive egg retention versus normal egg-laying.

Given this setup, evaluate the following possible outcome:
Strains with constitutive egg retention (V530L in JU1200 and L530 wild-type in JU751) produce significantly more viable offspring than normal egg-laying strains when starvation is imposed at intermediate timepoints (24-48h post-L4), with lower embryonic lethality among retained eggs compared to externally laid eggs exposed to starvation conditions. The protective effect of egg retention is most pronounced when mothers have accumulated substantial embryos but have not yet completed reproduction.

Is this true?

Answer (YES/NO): NO